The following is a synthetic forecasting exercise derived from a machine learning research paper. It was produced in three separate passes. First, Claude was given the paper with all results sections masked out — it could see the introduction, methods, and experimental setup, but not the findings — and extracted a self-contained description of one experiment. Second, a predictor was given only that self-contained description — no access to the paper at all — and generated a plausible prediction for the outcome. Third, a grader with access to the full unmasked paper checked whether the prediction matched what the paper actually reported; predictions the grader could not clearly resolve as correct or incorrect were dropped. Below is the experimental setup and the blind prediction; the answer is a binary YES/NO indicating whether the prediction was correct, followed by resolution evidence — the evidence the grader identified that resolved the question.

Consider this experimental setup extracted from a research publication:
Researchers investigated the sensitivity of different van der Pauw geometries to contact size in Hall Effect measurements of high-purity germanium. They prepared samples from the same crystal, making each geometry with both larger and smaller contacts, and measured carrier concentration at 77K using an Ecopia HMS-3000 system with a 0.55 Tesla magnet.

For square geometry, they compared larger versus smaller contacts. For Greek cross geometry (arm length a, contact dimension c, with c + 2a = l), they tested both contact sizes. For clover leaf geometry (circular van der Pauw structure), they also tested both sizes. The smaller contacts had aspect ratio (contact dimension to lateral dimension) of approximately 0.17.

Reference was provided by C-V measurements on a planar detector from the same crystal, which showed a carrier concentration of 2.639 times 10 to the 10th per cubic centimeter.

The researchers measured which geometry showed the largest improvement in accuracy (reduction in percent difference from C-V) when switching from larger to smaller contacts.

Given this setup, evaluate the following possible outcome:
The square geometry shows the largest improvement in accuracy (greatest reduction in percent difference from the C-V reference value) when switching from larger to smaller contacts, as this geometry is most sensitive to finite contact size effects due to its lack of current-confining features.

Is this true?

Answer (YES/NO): NO